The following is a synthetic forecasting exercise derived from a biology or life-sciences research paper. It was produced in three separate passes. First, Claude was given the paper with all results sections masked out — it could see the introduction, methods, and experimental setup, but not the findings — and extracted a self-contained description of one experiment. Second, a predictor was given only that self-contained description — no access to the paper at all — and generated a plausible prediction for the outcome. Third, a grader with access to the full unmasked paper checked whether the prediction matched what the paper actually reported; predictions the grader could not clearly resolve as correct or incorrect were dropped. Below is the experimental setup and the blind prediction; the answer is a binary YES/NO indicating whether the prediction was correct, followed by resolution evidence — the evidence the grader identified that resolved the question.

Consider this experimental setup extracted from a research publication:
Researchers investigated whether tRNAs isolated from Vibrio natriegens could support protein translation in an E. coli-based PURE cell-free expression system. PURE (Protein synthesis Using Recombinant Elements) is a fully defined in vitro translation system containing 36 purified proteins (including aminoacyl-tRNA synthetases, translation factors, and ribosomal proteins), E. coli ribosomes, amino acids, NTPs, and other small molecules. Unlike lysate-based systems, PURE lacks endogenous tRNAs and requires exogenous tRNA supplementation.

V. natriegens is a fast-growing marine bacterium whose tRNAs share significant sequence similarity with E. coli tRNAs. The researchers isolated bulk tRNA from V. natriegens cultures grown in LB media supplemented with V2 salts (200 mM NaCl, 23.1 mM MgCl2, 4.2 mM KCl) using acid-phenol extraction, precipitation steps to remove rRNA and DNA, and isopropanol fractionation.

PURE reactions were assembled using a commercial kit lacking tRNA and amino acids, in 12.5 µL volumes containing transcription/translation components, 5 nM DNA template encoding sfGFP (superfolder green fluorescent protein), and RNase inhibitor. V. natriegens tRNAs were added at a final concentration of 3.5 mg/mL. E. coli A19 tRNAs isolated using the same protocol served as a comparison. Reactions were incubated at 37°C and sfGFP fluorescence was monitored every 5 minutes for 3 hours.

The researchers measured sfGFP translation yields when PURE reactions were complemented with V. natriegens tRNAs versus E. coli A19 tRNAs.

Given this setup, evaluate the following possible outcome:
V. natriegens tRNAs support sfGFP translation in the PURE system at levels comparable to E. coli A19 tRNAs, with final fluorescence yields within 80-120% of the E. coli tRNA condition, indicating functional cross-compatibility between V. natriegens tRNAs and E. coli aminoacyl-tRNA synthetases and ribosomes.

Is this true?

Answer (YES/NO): NO